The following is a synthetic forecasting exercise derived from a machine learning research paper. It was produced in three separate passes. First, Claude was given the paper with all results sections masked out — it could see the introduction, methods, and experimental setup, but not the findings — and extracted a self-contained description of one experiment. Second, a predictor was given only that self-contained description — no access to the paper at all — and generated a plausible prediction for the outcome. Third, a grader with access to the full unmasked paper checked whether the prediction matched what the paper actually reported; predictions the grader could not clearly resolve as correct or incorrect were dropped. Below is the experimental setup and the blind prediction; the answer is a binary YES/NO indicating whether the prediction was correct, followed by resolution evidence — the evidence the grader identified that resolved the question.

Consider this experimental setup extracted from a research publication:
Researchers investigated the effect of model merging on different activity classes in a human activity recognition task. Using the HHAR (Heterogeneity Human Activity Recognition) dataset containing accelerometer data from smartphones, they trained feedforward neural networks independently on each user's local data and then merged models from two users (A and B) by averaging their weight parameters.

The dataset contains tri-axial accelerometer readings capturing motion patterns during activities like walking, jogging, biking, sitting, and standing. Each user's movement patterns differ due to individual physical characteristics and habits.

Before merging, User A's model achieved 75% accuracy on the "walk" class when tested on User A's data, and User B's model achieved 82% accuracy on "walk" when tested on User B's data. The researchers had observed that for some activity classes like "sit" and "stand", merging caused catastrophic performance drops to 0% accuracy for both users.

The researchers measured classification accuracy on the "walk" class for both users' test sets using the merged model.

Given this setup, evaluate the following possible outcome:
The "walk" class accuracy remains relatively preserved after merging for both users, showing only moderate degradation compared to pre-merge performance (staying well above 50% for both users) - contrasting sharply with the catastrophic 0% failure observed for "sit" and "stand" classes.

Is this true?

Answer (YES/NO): NO